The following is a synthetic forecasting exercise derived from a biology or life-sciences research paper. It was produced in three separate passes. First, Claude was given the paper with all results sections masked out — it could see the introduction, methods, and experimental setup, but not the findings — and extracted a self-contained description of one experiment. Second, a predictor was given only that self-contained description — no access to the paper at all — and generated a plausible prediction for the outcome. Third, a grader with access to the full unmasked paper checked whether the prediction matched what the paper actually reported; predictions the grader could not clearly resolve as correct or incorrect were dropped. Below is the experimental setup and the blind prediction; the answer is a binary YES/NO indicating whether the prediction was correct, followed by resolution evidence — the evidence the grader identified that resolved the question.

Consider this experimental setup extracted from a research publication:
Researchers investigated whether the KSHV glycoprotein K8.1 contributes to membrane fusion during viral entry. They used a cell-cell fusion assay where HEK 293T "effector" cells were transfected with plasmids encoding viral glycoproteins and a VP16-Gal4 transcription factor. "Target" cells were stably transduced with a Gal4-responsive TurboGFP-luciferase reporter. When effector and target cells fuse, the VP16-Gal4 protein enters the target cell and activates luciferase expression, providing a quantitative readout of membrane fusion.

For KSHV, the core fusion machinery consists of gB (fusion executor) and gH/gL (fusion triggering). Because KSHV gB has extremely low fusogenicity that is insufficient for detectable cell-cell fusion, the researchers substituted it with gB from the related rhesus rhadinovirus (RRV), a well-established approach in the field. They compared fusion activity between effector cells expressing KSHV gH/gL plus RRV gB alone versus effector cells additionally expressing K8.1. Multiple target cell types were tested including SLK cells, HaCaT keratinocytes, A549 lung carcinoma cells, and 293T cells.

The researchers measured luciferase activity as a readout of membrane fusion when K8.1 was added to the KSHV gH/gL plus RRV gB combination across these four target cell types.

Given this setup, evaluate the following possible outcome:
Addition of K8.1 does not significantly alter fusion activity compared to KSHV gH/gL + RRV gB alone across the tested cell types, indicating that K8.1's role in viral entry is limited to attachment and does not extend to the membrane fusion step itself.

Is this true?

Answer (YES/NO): YES